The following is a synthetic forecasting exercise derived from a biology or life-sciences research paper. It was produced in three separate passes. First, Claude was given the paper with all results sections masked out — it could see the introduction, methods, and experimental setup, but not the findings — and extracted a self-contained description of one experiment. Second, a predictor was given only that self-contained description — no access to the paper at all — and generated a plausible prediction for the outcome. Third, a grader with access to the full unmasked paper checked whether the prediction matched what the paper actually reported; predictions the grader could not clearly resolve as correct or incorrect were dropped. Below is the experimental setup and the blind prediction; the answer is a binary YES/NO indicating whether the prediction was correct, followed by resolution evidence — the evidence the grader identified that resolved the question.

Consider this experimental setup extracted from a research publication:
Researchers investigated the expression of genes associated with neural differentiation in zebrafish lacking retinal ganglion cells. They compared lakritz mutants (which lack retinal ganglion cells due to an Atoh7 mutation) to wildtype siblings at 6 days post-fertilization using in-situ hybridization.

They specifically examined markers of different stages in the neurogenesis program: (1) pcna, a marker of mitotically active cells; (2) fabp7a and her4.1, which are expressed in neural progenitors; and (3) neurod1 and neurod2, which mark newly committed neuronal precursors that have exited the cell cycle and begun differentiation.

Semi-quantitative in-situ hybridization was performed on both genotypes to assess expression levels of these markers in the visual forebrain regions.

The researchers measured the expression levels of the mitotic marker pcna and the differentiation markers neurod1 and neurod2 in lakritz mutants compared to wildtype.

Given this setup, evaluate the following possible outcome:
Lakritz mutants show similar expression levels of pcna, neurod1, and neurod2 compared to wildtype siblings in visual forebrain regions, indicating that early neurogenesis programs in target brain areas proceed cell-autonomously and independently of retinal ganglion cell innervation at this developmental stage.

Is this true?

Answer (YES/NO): NO